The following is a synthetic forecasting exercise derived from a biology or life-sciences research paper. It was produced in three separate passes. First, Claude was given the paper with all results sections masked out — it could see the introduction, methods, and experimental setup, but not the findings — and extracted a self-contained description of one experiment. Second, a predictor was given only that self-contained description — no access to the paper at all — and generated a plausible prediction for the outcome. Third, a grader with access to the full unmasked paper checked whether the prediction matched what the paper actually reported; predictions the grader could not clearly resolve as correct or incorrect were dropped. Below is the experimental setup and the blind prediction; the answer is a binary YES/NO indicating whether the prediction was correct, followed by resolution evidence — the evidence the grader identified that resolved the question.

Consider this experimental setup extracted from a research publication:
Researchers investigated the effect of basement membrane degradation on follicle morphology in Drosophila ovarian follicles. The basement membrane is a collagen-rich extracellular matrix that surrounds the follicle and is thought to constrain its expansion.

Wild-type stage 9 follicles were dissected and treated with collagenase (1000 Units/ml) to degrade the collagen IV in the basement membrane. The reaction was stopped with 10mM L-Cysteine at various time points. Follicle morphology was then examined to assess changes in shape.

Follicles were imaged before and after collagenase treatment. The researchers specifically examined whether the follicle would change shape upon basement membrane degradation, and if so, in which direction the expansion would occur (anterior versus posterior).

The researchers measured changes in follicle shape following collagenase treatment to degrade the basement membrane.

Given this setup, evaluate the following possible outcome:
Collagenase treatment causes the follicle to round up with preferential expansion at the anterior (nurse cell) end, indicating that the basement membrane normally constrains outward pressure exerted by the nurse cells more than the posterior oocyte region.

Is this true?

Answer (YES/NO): YES